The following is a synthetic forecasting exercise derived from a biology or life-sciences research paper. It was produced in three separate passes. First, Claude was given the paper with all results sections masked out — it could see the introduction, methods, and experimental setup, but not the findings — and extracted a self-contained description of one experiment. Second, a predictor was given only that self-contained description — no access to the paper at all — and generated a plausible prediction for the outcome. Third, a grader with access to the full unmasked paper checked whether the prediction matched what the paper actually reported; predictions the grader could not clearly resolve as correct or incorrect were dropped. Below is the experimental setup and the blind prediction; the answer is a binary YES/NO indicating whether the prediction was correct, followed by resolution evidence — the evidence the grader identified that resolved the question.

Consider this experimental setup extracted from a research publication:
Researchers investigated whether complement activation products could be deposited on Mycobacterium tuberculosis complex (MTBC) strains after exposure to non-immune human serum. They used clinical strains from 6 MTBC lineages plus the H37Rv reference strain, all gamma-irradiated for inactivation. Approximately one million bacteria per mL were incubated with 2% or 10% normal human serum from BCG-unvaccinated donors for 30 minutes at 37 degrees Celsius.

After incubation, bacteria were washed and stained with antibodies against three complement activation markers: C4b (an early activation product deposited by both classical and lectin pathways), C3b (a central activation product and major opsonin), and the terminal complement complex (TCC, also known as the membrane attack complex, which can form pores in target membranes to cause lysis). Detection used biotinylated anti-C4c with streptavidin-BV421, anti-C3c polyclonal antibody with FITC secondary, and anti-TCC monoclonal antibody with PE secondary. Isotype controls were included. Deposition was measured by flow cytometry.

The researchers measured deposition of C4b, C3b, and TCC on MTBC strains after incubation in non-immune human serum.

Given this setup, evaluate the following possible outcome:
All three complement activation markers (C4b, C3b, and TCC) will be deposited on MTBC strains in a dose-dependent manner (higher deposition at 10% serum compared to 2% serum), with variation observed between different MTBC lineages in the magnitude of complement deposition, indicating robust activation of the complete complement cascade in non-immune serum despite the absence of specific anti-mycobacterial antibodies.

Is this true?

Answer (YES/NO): NO